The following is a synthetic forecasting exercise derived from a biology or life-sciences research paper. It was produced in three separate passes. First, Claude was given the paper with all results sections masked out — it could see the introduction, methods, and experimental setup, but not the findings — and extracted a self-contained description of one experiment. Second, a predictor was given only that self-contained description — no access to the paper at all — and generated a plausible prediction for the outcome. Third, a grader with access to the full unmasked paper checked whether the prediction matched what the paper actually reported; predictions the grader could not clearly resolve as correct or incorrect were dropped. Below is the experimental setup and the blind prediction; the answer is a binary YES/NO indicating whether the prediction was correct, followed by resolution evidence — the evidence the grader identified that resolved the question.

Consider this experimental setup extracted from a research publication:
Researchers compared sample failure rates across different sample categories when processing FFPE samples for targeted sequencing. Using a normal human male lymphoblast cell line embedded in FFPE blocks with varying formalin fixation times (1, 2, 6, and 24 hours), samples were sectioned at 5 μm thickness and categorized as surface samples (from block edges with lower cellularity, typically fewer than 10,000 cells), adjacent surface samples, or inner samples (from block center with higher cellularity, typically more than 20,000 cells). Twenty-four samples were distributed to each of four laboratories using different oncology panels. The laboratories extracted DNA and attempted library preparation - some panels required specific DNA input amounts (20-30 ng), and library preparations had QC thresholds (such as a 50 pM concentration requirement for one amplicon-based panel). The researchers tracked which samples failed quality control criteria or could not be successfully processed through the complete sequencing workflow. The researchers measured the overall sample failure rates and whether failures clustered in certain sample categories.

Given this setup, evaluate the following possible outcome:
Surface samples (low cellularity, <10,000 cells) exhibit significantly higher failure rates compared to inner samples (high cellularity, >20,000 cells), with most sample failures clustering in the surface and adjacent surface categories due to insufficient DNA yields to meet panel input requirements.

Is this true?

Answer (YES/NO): YES